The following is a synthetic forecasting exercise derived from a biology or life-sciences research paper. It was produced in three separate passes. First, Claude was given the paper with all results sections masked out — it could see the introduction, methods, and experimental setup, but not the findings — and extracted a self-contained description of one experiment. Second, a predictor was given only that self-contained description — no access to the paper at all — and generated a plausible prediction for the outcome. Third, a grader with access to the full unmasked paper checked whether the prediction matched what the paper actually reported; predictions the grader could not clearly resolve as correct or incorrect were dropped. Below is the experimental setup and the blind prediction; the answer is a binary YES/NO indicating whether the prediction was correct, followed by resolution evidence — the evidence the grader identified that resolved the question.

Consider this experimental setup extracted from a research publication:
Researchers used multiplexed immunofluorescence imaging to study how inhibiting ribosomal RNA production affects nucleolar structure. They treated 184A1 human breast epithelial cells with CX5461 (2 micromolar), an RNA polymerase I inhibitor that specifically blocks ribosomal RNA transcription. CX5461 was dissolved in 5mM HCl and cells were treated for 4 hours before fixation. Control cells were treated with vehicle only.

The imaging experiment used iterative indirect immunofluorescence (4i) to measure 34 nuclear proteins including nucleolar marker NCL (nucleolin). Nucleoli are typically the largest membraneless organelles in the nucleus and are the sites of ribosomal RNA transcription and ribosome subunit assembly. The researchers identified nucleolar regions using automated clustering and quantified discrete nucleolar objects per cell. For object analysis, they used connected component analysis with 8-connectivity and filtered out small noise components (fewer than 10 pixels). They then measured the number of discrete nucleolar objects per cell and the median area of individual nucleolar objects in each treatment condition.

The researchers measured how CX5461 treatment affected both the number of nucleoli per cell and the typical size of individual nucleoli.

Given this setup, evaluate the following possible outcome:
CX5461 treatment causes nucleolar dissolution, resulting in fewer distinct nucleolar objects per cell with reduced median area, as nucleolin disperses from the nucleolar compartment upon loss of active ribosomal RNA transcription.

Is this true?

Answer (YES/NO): NO